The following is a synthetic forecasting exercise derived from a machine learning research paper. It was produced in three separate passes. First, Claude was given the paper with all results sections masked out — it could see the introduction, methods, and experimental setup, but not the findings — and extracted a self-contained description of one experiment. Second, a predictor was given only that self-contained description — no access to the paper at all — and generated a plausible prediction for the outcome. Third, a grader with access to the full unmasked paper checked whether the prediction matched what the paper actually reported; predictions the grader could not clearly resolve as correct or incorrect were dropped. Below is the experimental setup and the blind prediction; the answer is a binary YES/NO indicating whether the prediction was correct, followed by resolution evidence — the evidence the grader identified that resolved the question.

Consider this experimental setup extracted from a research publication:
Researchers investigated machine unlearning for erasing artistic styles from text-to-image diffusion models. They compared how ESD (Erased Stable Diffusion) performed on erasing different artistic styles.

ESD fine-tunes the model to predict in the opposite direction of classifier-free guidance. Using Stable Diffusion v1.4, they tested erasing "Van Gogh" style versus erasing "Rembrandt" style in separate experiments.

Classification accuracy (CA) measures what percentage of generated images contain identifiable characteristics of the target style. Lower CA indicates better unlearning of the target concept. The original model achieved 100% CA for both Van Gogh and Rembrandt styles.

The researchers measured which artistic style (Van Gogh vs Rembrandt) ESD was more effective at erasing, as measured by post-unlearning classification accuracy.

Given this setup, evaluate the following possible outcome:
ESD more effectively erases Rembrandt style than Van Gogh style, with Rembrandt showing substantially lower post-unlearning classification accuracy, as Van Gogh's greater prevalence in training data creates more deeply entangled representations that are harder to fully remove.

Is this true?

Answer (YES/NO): NO